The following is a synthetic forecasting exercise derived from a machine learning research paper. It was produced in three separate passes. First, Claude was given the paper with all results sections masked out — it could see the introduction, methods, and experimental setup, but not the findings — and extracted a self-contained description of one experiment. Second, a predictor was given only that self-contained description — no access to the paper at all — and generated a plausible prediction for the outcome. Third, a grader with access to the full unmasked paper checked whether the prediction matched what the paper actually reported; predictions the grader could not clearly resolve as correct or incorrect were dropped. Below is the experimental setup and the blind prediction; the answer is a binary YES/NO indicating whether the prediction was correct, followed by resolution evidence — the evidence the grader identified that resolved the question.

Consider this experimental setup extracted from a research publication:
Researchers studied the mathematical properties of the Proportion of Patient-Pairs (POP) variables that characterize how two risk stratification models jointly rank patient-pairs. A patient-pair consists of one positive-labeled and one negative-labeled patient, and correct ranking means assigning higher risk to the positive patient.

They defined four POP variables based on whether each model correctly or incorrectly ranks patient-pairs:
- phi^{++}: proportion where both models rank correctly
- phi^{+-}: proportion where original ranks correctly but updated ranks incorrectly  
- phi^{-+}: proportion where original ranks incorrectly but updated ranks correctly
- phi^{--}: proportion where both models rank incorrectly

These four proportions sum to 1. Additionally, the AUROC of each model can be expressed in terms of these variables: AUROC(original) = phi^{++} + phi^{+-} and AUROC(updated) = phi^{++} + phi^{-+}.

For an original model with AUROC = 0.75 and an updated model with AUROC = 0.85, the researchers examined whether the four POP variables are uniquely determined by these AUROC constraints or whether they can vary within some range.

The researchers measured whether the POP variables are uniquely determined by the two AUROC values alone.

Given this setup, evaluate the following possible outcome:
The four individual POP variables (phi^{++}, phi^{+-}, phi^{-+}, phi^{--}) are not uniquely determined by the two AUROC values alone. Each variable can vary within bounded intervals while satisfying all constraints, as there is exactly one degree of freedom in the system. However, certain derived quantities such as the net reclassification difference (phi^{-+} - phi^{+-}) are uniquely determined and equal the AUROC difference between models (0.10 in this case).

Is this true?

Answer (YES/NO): YES